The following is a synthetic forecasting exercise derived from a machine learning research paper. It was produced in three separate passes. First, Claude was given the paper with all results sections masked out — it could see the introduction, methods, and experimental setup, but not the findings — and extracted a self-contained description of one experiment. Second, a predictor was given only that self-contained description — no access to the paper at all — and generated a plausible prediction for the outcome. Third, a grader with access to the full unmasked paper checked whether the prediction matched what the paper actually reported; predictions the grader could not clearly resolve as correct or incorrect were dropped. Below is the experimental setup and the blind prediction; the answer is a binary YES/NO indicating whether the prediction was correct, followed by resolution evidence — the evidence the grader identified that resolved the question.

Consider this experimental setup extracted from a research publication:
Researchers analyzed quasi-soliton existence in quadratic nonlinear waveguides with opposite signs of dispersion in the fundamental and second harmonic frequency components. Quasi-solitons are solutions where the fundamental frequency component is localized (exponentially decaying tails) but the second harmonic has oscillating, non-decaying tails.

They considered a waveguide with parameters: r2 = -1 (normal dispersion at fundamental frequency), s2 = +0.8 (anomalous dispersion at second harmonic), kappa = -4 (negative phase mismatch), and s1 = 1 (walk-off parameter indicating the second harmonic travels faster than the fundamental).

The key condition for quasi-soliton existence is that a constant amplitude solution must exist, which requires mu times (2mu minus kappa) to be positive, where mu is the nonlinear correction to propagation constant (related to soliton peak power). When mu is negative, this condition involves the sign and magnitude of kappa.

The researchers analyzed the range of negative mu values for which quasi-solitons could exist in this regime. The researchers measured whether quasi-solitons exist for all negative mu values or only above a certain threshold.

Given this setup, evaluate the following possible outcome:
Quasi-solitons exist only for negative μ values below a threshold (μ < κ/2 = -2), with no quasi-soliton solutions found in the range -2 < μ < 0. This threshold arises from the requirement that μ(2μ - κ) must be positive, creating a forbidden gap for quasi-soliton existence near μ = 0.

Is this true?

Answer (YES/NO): YES